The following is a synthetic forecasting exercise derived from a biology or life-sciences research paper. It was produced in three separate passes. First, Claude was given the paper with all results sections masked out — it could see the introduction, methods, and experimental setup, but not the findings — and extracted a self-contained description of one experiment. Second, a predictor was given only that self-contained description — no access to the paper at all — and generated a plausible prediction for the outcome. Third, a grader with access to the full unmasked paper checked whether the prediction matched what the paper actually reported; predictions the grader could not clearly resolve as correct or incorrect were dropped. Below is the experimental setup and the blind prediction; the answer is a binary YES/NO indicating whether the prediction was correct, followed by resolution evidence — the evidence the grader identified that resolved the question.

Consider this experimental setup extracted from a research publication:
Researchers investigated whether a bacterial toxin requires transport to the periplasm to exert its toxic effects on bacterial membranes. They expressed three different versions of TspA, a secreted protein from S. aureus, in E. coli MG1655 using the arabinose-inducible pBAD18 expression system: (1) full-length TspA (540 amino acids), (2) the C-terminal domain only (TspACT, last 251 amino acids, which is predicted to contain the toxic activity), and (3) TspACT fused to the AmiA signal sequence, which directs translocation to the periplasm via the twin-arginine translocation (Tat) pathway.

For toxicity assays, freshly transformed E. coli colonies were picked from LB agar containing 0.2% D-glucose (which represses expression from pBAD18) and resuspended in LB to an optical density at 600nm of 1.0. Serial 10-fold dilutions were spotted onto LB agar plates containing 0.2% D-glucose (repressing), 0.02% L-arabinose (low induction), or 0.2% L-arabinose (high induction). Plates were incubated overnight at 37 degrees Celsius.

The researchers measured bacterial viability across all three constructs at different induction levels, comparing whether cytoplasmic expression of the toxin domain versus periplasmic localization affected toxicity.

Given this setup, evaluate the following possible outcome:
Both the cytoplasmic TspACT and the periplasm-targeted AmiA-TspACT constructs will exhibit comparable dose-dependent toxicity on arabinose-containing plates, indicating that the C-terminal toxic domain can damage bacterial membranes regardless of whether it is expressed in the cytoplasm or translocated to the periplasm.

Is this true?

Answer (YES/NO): NO